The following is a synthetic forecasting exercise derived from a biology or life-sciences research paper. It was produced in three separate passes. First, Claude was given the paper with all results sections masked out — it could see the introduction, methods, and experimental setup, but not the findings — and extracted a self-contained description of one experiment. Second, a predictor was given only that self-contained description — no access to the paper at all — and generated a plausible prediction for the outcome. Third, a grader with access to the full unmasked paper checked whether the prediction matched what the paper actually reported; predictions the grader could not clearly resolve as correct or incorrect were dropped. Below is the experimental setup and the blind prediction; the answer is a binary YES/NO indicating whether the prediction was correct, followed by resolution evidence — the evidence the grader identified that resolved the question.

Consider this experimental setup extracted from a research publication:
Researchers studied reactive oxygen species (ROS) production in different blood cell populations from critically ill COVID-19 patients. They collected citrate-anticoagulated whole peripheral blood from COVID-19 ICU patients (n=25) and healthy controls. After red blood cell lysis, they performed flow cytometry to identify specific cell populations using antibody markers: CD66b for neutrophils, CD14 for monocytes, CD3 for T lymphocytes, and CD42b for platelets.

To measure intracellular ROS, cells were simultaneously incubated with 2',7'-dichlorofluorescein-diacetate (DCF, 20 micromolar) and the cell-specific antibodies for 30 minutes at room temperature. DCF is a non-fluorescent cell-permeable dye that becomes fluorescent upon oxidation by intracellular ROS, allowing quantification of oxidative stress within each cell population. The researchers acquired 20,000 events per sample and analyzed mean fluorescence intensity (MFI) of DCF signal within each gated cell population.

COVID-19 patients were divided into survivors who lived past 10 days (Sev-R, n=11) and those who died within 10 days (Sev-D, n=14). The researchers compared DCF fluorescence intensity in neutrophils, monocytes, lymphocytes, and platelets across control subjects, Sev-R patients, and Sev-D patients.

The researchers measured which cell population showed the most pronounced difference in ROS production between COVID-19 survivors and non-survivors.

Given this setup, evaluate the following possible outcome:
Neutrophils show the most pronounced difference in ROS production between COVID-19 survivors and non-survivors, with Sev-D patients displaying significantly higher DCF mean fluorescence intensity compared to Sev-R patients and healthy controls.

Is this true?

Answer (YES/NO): NO